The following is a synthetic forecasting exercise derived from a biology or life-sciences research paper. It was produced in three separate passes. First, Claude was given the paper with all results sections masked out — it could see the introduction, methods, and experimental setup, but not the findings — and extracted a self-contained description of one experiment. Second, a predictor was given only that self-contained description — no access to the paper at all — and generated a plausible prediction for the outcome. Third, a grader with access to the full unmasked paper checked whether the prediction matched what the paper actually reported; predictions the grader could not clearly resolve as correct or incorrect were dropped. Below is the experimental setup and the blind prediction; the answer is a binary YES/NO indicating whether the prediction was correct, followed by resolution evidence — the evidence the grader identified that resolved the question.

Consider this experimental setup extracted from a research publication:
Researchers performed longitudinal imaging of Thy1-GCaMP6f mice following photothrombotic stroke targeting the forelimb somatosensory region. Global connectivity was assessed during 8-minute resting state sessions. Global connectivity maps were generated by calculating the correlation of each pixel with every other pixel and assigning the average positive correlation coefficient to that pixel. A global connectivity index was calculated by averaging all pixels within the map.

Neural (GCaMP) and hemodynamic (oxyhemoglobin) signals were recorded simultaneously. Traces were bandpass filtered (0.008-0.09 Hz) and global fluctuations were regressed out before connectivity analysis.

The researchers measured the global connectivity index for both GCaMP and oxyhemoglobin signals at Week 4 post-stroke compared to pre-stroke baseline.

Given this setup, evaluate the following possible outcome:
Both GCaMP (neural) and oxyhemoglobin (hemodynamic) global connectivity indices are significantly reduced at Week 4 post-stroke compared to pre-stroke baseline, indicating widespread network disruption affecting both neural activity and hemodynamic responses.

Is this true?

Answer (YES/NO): NO